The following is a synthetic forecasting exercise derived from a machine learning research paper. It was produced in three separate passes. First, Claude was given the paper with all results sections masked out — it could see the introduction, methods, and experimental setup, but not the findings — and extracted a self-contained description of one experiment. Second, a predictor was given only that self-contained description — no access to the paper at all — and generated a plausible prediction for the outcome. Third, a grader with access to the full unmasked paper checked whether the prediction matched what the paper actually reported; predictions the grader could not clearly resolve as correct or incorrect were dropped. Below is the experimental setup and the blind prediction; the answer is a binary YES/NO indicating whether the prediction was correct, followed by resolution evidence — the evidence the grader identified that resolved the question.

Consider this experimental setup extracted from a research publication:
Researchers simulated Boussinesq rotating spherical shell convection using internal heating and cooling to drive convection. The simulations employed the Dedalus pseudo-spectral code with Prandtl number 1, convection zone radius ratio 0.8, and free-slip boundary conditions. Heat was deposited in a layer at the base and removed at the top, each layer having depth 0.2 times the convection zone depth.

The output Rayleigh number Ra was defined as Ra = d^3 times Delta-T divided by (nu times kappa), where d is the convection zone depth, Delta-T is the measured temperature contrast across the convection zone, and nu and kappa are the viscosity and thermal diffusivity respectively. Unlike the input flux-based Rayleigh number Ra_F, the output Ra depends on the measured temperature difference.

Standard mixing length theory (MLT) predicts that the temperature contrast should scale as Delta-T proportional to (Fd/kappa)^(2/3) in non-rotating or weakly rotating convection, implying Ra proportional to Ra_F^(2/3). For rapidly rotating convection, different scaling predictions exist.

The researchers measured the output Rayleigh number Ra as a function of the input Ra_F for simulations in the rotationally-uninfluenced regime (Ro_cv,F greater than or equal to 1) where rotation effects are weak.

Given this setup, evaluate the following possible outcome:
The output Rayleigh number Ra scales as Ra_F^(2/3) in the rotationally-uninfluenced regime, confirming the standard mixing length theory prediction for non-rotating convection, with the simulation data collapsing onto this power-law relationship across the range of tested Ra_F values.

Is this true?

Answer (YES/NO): YES